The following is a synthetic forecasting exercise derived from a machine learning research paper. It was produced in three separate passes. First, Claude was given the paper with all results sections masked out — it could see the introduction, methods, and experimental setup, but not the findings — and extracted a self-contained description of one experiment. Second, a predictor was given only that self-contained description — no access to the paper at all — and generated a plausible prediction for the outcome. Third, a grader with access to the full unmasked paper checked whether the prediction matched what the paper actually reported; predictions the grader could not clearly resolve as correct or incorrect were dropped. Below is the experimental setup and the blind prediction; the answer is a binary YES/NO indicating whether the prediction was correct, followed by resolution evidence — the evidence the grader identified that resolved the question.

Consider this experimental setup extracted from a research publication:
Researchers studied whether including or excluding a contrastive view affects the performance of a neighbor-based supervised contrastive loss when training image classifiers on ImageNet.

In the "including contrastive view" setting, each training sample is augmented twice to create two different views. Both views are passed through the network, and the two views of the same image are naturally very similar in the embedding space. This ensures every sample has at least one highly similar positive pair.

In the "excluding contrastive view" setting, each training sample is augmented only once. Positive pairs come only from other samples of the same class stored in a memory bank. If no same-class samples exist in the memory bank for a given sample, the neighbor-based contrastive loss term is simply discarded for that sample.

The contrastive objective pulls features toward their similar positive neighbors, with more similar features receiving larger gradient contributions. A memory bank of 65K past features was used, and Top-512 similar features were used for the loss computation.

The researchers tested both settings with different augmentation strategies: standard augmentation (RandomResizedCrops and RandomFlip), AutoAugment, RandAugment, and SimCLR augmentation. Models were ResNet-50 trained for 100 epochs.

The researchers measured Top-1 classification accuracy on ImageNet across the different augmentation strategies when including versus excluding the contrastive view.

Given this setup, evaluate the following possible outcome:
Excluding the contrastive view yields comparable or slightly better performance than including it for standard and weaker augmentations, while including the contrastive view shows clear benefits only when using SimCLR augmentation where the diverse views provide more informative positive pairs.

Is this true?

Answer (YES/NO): NO